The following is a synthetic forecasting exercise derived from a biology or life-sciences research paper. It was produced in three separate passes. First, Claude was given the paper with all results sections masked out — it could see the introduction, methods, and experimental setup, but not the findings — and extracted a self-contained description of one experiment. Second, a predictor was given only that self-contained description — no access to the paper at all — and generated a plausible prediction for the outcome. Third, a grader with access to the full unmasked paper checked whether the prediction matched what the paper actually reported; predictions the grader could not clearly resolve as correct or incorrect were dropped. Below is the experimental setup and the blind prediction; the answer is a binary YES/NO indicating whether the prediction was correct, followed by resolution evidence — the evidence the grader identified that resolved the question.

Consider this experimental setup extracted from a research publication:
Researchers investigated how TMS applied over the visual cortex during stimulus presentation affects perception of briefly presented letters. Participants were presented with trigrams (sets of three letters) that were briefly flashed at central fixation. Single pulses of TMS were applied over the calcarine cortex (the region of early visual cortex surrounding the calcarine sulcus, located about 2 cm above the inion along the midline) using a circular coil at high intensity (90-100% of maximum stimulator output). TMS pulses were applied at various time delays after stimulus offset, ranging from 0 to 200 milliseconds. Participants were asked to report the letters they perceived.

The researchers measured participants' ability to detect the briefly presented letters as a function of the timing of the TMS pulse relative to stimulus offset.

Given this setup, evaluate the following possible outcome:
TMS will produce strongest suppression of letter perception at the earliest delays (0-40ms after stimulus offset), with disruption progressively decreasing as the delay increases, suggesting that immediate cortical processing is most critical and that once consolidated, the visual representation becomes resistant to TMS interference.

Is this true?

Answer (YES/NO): NO